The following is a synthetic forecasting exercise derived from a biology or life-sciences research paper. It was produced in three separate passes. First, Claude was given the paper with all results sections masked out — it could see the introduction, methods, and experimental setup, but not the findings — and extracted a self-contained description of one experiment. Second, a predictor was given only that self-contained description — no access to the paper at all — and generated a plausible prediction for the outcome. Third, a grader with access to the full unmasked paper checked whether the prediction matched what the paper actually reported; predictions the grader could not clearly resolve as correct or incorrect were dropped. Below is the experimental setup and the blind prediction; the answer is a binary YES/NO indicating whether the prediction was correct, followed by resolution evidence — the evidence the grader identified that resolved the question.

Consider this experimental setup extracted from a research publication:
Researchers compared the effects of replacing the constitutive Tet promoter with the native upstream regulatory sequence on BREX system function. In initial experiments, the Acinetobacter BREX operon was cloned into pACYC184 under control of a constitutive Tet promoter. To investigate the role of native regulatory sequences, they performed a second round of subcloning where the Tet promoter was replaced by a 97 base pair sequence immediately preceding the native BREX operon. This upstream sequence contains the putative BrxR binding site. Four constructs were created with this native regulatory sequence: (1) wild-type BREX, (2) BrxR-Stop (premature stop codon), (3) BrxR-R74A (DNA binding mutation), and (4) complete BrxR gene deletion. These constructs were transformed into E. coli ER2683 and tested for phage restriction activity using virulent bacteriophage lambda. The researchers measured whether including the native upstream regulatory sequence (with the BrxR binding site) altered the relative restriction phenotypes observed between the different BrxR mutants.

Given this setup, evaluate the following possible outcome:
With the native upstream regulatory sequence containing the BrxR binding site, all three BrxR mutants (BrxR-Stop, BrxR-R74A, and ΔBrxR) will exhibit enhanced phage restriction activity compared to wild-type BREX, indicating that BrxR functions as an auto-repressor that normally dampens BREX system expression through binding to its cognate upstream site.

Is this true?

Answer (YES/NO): NO